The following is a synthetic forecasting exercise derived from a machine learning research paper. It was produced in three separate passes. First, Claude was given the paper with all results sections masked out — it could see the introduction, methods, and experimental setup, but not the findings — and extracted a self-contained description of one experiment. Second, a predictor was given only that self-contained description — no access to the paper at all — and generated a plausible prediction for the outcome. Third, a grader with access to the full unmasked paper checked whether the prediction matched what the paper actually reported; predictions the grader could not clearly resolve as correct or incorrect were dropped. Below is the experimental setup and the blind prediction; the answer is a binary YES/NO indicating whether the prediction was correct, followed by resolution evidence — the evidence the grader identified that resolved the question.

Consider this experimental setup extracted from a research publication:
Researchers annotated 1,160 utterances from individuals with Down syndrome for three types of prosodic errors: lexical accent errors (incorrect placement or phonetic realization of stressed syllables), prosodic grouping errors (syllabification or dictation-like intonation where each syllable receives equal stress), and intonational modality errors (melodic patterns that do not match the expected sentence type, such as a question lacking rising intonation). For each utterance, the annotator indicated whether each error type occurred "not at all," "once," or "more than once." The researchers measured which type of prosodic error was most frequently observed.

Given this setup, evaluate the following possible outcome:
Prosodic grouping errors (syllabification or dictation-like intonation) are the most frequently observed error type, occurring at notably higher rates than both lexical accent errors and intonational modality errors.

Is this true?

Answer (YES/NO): YES